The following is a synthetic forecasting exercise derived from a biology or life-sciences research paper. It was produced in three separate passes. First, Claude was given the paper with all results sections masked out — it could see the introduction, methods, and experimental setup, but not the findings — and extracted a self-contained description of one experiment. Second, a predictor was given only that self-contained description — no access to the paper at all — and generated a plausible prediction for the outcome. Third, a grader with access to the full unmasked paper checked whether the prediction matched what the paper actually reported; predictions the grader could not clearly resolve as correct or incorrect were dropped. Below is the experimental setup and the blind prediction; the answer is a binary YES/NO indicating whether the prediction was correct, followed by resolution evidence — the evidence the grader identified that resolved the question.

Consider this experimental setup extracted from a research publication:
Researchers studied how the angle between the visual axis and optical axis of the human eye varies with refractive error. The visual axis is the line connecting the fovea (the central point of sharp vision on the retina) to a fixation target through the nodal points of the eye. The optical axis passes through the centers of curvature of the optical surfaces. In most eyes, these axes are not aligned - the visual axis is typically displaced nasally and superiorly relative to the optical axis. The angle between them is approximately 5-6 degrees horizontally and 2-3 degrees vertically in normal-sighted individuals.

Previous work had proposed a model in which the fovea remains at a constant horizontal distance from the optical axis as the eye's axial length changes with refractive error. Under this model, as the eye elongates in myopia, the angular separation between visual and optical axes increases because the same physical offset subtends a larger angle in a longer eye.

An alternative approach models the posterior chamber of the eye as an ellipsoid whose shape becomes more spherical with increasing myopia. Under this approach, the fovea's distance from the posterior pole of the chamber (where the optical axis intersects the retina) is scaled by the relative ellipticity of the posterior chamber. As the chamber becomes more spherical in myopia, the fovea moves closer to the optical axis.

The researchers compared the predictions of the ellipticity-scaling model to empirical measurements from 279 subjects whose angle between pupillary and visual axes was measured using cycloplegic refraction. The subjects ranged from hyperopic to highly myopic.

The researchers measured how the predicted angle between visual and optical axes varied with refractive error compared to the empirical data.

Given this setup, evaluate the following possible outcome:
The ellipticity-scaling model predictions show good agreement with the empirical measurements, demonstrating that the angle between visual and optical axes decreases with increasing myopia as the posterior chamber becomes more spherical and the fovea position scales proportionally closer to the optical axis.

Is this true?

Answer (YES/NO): YES